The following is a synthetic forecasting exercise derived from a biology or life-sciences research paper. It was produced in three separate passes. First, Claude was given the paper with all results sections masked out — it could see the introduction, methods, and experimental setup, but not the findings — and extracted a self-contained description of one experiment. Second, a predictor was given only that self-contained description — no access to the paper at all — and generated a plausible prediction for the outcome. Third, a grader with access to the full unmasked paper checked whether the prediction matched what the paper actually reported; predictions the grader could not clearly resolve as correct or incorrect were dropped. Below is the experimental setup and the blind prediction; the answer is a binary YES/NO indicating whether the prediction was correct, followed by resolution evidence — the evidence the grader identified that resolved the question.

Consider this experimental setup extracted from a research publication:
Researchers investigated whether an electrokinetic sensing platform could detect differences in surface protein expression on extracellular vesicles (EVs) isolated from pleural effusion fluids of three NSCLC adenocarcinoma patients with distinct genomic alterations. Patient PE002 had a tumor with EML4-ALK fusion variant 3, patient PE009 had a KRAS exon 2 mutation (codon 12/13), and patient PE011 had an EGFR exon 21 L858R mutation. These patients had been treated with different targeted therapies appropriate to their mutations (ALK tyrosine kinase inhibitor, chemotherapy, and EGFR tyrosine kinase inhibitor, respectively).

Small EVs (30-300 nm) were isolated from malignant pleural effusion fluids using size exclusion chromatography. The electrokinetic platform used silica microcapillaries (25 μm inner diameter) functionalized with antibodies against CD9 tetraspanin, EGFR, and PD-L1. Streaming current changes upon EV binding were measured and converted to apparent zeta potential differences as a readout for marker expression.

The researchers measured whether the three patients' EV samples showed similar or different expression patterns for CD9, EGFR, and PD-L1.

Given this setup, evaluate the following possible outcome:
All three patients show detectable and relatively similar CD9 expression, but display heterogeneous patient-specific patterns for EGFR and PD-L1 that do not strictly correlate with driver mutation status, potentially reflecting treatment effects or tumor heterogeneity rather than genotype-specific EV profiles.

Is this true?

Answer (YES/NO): NO